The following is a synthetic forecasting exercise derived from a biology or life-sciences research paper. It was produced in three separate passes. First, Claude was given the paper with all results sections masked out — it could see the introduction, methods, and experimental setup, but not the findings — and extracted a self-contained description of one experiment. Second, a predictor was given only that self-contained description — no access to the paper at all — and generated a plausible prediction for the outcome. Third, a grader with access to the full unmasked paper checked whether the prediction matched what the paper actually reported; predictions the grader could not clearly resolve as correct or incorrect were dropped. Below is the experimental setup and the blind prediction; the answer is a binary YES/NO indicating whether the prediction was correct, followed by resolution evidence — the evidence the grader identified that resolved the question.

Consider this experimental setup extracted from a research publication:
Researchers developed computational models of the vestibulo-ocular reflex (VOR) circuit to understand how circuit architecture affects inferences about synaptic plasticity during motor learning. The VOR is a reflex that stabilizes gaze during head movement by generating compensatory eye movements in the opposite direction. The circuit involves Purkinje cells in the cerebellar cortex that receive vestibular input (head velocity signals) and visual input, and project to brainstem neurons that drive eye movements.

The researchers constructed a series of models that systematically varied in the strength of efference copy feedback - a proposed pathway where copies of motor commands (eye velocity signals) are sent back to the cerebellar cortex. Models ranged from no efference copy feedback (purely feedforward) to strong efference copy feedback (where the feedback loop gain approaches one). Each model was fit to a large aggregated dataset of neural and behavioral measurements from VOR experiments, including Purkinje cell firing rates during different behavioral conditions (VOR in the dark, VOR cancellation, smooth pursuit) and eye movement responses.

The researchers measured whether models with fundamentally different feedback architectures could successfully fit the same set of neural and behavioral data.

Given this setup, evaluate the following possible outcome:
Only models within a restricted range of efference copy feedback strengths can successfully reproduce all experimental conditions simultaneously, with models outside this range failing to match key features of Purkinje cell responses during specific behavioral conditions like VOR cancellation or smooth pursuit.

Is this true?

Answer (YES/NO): NO